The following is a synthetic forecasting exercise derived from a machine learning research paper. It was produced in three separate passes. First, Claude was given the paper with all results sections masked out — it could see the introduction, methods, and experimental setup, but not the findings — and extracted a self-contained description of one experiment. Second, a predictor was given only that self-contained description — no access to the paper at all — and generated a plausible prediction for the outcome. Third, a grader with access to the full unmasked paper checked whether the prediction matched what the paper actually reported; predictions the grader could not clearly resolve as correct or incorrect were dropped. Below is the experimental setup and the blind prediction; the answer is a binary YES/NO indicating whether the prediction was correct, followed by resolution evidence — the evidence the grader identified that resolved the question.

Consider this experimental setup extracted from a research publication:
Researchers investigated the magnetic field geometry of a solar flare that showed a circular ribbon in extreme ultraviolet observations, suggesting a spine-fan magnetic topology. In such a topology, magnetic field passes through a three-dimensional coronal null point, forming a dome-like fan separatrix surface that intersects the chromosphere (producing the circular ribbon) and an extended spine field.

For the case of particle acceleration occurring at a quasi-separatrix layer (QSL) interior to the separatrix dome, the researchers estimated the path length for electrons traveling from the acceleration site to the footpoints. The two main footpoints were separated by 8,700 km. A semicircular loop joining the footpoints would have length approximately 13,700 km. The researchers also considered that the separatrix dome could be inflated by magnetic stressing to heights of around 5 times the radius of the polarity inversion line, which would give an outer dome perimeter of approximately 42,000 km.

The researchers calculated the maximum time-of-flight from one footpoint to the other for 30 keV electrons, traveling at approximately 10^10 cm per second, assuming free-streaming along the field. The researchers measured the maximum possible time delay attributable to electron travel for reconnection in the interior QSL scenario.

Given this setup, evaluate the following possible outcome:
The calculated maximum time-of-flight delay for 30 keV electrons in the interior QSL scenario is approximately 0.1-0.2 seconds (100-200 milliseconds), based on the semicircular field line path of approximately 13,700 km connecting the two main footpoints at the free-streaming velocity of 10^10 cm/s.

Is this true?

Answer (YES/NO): YES